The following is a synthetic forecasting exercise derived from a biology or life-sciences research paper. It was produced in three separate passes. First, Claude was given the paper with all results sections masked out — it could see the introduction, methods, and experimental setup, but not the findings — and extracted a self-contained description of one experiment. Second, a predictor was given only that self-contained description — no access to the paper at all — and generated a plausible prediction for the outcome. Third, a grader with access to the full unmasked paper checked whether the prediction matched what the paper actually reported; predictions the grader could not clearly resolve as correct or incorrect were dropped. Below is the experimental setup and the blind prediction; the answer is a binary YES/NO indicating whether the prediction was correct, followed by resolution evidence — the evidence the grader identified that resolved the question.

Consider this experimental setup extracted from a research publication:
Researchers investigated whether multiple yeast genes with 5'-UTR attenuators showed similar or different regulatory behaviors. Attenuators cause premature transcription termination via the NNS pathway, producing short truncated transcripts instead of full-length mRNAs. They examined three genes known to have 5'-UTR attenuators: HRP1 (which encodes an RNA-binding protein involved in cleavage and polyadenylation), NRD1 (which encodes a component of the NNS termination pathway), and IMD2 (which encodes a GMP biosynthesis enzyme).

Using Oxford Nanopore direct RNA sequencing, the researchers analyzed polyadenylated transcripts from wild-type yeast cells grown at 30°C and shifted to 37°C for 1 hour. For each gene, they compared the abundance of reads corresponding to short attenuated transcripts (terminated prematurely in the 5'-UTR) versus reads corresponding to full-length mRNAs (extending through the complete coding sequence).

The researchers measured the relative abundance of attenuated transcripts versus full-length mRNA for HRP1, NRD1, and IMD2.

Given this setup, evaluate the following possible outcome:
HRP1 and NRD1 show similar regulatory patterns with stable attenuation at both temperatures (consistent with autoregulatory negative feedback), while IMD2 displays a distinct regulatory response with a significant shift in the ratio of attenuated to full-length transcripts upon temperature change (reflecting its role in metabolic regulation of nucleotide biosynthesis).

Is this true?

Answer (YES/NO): NO